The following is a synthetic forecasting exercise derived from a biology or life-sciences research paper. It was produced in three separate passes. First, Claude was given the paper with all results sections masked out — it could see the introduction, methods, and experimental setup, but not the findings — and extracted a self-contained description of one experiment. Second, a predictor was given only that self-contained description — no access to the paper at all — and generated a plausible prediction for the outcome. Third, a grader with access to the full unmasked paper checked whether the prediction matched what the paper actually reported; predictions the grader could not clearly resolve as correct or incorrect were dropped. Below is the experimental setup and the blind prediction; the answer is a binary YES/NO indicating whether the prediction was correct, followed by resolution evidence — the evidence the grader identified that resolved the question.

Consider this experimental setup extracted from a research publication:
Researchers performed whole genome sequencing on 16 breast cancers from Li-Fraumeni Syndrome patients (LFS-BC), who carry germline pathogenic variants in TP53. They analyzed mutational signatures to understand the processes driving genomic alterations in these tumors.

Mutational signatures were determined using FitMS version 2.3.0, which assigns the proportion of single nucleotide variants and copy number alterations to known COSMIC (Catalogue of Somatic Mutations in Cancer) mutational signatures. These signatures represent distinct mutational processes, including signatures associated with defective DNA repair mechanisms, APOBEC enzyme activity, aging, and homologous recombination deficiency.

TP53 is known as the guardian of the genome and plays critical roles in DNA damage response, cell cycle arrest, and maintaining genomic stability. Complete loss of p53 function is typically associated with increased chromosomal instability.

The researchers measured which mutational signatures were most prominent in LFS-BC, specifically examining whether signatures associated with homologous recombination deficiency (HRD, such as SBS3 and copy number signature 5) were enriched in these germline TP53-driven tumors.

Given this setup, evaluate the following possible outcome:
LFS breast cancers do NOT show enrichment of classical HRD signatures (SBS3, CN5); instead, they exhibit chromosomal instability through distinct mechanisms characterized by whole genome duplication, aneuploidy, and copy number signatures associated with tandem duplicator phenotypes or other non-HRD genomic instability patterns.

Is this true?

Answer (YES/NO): NO